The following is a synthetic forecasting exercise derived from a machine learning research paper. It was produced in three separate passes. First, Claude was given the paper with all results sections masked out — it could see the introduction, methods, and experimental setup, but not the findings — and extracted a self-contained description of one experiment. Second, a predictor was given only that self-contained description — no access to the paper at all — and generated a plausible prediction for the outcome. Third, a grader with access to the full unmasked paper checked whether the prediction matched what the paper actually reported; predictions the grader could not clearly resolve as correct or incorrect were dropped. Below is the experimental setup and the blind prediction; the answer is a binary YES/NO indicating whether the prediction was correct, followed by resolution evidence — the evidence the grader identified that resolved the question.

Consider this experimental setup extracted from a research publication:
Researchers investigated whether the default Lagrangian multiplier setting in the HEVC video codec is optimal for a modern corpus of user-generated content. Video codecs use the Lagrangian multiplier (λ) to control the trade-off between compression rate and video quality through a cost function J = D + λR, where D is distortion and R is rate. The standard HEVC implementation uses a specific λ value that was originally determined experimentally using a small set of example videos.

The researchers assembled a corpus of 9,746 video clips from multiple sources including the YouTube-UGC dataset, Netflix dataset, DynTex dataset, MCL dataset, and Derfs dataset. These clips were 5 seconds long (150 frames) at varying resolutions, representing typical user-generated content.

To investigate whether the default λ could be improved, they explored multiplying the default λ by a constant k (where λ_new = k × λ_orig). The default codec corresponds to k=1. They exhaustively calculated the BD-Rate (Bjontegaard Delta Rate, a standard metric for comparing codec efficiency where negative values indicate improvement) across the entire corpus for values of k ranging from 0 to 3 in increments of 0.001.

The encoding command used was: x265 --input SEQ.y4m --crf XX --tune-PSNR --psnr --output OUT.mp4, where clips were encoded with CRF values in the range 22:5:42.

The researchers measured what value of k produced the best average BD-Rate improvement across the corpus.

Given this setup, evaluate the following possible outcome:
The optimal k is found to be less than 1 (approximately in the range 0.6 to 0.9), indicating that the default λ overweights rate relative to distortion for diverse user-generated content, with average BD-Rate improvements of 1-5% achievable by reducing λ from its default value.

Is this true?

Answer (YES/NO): NO